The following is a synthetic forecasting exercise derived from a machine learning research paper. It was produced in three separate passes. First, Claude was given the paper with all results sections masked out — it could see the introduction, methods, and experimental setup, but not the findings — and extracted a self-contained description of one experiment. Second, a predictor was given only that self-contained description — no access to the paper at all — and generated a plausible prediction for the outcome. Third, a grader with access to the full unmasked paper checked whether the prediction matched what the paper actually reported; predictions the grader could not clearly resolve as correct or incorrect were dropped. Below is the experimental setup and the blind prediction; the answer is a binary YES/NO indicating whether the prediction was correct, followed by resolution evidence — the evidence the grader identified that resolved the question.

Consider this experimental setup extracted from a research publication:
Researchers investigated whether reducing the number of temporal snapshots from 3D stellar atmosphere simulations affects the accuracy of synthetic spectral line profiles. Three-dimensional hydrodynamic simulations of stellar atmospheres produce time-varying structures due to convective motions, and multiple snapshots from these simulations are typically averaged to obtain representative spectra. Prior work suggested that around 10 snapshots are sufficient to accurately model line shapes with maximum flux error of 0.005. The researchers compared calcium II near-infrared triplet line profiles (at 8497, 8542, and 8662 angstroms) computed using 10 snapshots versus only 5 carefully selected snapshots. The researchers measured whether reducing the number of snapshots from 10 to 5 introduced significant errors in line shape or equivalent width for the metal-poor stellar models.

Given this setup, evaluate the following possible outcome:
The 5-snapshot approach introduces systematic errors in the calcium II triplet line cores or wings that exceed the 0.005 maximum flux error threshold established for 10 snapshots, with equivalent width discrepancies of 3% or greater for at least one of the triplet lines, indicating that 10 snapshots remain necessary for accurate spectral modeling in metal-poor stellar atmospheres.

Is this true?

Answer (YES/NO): NO